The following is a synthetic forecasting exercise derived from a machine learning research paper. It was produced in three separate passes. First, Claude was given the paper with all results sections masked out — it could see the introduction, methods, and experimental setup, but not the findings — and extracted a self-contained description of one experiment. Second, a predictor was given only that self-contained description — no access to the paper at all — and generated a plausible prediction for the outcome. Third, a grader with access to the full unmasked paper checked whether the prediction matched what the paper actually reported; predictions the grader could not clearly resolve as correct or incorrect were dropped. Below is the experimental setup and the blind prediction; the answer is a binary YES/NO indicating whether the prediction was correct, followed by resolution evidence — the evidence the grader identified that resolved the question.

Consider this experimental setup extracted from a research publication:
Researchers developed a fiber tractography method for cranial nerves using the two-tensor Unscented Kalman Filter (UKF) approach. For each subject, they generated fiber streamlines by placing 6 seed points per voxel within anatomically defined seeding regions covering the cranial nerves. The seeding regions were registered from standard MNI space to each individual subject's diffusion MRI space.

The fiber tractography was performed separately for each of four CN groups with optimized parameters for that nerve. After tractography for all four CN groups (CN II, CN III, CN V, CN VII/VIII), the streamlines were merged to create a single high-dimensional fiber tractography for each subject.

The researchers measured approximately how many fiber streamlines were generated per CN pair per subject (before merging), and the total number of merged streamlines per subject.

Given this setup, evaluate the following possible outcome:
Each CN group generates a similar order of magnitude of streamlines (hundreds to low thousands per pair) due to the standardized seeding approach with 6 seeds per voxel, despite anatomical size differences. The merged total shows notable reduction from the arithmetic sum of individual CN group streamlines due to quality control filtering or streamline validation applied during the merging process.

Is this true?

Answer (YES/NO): NO